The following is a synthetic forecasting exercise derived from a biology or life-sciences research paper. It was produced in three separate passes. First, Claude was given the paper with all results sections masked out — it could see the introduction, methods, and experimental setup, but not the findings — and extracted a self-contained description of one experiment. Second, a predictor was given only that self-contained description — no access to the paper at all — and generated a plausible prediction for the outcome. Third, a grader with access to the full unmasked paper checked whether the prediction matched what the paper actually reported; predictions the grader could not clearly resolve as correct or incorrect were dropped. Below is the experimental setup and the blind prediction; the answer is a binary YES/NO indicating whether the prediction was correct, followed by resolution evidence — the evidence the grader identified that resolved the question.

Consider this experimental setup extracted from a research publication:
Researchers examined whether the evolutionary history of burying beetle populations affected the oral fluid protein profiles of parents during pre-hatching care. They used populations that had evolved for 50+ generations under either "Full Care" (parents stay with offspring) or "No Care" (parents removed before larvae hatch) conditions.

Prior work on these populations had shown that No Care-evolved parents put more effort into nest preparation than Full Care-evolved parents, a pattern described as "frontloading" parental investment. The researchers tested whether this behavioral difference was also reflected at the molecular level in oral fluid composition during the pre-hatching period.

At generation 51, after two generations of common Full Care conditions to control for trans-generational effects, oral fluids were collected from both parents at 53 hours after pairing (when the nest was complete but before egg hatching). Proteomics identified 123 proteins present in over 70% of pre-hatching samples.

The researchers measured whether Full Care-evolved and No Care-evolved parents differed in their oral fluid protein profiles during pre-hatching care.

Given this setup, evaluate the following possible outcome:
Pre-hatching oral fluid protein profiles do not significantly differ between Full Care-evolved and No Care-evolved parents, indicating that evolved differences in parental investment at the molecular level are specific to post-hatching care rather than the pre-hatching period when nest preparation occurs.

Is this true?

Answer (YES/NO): NO